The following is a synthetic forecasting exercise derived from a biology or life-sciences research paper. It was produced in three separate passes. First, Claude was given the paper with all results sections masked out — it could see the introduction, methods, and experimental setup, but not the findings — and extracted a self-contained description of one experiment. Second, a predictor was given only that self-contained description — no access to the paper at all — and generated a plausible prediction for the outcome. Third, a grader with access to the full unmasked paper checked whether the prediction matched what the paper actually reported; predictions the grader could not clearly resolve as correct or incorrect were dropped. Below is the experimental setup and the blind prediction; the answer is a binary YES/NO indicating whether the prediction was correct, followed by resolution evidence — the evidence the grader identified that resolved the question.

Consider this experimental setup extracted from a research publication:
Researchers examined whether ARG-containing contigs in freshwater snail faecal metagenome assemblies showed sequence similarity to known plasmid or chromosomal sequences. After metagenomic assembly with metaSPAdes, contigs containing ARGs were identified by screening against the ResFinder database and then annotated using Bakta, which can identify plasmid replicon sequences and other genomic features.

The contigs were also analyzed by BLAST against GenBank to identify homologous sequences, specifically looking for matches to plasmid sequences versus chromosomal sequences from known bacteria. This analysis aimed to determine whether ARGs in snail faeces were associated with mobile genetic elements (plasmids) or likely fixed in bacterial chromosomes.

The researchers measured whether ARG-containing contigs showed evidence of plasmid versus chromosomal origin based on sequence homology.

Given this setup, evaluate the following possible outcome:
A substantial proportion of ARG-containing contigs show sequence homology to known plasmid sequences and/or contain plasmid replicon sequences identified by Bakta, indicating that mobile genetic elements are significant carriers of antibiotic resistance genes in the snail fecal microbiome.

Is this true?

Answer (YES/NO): NO